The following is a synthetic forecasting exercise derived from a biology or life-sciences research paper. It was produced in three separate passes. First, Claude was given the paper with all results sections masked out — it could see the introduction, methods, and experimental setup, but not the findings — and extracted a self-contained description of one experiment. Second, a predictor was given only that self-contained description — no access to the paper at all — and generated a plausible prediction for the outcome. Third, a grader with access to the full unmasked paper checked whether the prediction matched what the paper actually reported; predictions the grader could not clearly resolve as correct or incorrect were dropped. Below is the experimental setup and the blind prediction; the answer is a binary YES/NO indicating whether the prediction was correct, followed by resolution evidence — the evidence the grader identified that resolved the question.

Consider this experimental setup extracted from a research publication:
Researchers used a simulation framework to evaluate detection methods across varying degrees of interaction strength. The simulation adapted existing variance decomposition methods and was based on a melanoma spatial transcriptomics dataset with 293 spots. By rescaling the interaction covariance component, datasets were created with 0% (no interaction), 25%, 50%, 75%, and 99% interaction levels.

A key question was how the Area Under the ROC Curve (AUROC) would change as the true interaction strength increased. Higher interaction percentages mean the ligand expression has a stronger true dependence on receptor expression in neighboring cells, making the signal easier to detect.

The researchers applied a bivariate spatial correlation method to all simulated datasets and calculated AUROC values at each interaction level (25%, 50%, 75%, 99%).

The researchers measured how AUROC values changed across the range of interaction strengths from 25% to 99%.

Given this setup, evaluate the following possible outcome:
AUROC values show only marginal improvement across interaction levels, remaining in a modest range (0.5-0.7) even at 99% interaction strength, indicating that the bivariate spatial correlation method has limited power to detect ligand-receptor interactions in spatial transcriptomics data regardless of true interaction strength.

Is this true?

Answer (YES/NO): NO